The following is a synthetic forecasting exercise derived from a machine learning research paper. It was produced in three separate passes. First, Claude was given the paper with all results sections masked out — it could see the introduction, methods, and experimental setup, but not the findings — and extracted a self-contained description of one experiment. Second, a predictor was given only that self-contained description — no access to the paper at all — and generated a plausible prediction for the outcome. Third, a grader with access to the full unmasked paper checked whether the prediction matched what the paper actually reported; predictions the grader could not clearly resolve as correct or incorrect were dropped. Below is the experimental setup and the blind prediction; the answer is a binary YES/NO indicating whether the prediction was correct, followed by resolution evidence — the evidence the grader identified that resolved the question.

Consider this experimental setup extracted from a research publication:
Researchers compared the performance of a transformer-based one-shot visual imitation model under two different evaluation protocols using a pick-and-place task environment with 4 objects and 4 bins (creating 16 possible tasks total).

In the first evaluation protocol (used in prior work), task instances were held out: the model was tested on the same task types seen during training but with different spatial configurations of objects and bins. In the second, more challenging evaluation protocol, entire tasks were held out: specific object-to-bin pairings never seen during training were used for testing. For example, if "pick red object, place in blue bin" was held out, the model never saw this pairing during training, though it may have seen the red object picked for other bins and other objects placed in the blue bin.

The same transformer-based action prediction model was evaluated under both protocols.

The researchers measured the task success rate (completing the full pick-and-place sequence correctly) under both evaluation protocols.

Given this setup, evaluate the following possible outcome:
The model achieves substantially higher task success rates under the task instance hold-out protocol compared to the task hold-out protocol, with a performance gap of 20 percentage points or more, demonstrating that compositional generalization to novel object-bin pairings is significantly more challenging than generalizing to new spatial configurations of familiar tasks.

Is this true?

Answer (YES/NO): YES